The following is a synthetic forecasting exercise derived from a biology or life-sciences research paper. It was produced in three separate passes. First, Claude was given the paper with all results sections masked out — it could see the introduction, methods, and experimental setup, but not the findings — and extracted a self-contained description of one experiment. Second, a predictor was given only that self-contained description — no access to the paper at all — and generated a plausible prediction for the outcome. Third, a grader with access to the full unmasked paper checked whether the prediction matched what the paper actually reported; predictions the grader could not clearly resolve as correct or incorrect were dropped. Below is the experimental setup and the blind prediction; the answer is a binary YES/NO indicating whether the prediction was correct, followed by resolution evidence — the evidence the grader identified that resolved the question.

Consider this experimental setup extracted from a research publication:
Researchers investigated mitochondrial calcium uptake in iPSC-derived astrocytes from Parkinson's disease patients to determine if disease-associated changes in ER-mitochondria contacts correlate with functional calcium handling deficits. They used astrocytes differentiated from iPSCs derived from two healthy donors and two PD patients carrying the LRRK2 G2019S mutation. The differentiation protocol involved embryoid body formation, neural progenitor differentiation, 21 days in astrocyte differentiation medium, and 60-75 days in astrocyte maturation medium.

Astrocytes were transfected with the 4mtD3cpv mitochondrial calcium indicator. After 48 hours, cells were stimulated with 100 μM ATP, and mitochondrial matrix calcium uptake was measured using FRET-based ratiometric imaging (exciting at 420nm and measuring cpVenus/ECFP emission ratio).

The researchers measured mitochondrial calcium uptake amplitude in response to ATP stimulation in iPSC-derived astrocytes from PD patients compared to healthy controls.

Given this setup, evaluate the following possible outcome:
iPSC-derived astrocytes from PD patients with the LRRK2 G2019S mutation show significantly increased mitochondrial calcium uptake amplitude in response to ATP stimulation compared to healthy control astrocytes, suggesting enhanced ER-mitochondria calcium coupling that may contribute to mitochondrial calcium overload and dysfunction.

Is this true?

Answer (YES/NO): NO